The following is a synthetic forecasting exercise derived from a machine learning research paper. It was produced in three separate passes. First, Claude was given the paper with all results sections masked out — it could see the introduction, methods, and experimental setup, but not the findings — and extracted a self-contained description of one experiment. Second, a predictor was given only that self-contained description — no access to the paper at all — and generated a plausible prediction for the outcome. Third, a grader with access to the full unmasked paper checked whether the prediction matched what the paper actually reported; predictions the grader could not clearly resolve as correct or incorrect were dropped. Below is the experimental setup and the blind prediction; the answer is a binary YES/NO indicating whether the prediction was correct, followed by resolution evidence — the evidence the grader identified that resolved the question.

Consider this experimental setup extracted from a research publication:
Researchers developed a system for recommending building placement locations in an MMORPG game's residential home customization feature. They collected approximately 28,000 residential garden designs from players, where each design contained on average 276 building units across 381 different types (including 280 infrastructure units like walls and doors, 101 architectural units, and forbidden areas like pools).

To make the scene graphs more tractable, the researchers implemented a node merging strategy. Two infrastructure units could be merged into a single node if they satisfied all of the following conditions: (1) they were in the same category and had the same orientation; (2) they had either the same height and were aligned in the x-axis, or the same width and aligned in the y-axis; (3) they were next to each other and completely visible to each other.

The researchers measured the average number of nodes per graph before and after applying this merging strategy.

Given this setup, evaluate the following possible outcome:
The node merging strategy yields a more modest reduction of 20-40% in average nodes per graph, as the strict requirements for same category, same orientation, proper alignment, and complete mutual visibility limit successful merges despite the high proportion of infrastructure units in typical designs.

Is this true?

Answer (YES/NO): NO